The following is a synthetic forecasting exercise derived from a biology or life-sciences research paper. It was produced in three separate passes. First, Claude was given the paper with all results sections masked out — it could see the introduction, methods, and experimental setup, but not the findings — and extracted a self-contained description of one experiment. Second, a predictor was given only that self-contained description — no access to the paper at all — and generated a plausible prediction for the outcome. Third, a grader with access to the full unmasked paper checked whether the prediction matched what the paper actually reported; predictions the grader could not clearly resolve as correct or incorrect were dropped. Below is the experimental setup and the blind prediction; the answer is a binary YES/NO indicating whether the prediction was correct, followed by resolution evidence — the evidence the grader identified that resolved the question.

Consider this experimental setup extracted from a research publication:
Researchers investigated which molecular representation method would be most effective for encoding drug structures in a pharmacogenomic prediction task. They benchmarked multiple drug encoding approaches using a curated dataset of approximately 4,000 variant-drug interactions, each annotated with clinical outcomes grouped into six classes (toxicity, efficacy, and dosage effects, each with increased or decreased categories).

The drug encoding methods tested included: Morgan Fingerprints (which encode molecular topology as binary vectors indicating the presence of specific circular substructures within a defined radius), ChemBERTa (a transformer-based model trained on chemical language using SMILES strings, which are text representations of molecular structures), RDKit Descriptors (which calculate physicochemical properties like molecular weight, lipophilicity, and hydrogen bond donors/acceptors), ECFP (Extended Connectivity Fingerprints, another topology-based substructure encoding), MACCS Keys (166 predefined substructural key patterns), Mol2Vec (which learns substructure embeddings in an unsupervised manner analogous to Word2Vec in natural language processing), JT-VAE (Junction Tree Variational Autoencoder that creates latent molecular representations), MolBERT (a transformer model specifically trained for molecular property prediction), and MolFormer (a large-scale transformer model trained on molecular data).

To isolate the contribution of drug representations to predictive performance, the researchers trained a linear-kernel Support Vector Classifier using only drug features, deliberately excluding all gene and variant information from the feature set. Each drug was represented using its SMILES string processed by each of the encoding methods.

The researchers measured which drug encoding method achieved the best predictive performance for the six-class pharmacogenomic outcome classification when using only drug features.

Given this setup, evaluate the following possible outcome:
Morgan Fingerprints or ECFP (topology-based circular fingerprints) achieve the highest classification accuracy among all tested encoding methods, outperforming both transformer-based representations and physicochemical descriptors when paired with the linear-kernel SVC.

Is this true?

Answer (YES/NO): YES